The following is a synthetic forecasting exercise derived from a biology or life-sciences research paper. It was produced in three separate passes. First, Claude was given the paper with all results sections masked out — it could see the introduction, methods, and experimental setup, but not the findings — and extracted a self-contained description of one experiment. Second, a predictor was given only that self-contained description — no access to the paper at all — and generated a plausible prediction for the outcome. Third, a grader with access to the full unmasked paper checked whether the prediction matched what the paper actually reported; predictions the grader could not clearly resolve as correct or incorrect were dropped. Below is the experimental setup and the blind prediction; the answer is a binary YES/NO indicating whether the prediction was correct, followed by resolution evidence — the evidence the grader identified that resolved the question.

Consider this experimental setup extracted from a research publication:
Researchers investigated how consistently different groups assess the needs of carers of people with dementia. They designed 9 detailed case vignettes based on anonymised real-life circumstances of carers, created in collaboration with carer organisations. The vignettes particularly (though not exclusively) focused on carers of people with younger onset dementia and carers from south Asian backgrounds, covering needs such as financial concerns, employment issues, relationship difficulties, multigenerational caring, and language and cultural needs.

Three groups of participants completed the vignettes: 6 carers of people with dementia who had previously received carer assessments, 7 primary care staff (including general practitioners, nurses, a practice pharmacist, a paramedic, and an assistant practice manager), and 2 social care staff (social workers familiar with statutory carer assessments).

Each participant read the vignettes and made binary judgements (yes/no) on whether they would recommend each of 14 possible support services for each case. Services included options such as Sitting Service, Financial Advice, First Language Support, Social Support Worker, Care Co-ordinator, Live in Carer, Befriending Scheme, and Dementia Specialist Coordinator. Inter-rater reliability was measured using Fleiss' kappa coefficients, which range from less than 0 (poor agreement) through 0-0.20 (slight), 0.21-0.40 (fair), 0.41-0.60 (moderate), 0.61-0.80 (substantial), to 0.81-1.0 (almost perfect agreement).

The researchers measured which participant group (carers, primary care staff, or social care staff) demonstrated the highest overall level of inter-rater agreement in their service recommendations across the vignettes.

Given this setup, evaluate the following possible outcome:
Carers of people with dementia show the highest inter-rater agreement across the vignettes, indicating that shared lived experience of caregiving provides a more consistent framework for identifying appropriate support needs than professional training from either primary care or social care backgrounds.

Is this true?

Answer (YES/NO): YES